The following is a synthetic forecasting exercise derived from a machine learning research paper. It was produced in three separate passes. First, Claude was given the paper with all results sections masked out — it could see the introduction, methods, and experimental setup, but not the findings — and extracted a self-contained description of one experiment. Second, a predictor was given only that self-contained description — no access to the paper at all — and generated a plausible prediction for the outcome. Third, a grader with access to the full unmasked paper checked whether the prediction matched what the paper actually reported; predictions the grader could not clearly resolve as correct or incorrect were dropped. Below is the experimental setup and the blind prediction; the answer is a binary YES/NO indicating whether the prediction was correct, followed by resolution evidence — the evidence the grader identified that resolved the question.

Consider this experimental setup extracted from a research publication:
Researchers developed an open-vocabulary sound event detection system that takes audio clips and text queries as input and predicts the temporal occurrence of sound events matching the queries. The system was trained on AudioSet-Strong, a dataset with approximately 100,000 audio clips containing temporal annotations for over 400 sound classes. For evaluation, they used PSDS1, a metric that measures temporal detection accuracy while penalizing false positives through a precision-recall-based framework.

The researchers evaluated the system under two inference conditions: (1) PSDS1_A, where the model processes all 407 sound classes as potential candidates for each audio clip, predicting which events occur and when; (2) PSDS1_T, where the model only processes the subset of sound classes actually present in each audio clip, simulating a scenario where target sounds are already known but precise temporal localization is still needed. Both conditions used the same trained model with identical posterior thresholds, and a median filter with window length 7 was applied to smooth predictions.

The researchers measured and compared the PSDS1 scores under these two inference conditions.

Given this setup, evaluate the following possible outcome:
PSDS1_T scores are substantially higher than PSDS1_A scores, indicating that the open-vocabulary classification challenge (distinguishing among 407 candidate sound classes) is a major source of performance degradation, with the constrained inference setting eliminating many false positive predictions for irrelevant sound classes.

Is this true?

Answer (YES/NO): YES